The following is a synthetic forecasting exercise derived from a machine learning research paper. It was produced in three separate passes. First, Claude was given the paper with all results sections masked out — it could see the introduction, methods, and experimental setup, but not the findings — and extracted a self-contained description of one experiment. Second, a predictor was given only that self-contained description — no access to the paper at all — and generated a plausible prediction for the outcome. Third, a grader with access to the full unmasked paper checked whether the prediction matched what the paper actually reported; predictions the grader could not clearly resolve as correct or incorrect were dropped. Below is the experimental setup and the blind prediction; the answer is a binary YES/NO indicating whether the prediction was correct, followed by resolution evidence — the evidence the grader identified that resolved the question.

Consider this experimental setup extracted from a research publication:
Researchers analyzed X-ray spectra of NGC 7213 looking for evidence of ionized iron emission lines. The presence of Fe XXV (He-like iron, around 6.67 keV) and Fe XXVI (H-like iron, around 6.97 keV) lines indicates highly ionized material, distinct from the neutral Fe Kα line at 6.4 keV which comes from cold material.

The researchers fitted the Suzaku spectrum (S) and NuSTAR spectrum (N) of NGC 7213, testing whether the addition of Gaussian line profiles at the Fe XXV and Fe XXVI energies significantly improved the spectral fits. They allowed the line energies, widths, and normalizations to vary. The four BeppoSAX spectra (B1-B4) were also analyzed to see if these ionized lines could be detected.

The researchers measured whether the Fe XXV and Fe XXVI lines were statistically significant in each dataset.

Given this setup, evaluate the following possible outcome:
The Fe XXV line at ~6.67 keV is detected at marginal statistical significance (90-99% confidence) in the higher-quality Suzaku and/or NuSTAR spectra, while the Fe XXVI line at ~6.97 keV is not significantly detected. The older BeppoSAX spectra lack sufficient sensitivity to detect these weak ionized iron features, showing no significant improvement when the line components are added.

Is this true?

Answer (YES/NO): NO